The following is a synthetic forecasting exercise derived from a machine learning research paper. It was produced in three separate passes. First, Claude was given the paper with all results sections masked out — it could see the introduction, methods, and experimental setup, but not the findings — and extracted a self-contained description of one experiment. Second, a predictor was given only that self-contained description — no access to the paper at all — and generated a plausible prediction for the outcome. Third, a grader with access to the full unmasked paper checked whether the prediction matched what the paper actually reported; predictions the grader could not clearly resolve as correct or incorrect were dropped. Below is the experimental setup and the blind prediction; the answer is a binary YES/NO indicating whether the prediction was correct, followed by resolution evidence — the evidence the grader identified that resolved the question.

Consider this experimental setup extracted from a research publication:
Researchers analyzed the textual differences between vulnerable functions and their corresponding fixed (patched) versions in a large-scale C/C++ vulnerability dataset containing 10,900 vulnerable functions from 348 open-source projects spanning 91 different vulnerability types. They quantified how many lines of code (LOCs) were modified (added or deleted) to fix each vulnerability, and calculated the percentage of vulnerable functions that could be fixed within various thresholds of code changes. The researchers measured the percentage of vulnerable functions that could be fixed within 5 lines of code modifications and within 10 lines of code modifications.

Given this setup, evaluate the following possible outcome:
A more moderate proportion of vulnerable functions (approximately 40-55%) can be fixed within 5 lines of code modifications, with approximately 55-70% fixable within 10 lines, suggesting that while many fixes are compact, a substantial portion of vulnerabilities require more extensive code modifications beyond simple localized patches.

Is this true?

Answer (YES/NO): NO